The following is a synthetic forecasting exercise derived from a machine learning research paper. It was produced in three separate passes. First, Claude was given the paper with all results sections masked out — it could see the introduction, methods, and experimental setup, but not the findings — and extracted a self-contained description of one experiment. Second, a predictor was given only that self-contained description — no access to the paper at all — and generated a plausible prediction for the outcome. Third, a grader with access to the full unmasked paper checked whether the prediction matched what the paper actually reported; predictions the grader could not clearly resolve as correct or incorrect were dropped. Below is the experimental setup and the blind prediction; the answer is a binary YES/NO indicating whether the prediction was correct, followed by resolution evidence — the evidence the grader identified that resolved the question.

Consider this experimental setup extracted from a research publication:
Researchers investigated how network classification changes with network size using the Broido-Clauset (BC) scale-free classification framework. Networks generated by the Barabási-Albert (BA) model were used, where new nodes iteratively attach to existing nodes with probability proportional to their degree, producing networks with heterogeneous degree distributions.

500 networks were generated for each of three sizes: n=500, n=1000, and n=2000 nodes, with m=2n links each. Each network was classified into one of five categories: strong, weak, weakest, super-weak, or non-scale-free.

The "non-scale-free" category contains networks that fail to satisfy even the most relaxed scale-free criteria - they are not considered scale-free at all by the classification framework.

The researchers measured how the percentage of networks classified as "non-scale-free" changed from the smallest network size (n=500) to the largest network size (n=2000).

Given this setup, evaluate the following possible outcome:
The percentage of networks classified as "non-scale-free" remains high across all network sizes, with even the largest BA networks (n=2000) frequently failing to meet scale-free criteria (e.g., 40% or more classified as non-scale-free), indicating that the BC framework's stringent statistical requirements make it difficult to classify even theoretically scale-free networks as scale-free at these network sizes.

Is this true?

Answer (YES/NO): NO